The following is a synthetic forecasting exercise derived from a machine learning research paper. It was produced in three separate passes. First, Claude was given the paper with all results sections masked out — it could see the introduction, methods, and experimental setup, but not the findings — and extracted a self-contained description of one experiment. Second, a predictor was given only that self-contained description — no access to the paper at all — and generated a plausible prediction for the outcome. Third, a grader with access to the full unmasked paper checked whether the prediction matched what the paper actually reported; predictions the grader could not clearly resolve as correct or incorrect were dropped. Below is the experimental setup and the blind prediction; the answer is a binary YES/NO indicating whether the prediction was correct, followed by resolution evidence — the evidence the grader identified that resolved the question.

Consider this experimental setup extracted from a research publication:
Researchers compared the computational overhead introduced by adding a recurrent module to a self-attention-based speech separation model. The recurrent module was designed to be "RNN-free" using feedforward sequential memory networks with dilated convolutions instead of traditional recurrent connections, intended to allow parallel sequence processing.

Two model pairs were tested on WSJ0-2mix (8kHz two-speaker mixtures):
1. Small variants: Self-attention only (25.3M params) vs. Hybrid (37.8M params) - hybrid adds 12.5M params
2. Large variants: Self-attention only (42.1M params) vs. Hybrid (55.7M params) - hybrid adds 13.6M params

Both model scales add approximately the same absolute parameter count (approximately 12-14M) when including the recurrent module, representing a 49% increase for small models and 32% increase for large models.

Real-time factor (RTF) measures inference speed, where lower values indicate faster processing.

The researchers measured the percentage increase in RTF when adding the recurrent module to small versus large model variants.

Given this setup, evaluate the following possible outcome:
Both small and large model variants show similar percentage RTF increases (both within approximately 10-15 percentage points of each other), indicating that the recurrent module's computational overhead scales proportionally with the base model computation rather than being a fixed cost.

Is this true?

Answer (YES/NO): YES